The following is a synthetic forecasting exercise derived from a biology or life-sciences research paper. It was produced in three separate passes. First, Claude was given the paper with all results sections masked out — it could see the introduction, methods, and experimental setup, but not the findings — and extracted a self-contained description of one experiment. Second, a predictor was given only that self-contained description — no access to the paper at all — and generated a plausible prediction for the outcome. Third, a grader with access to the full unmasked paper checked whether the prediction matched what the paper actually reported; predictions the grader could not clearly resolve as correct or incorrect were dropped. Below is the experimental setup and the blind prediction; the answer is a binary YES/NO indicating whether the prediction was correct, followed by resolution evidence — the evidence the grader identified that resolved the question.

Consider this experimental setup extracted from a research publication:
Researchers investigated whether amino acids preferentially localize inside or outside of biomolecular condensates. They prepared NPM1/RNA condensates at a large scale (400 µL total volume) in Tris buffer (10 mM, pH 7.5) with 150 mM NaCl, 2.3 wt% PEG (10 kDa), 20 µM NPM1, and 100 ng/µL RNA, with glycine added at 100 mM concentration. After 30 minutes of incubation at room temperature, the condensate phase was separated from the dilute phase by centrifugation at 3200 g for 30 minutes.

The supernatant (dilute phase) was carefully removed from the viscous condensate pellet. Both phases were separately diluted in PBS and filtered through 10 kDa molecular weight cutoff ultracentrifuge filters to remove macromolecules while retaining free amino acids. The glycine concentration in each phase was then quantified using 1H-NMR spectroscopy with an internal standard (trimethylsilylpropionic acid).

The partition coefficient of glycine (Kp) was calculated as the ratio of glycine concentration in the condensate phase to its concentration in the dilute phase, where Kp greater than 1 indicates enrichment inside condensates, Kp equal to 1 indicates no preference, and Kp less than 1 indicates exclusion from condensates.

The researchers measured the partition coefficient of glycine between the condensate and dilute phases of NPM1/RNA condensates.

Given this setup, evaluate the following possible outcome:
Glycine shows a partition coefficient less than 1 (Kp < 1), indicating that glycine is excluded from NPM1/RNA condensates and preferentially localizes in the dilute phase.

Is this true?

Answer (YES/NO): NO